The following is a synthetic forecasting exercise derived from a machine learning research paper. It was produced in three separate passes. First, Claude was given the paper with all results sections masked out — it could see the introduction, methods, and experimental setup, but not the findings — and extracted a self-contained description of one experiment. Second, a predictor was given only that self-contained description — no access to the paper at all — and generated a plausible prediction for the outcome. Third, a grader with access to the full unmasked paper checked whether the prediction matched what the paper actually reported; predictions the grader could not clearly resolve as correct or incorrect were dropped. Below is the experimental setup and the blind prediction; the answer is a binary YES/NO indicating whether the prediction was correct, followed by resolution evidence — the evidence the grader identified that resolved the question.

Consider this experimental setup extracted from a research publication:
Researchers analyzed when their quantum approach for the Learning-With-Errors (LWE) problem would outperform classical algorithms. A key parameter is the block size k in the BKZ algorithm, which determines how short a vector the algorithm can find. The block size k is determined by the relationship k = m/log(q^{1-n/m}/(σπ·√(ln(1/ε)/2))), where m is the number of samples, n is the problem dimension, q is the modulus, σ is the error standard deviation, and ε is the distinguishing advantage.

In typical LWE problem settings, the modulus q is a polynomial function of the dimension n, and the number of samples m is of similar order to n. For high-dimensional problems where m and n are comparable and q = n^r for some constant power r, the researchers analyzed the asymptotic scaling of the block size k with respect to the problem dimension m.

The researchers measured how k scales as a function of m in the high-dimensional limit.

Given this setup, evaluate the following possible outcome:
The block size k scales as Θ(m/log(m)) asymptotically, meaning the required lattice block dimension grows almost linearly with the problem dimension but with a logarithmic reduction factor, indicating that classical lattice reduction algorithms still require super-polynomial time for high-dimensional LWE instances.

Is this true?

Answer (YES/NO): NO